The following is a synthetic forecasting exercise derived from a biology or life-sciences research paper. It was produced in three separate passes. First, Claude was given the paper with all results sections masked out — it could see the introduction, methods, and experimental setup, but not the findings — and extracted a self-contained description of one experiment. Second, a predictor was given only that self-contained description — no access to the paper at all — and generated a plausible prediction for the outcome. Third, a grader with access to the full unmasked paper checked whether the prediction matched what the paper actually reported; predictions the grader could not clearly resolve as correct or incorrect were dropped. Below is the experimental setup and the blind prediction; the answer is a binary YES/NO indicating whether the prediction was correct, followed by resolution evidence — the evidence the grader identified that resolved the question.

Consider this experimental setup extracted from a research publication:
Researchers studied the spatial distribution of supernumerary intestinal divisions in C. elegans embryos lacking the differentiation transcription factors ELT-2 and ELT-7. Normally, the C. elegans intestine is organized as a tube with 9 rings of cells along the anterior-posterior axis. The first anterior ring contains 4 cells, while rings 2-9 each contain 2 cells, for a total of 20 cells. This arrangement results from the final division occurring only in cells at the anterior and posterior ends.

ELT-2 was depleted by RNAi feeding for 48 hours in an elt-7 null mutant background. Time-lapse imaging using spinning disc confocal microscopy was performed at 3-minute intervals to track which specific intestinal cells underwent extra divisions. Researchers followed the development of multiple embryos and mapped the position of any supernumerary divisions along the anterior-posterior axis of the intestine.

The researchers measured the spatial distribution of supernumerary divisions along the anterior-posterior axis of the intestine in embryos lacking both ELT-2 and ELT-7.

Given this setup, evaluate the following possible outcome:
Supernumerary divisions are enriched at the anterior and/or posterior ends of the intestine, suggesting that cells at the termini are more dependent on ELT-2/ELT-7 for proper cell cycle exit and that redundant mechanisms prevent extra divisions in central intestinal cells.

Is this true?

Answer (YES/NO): NO